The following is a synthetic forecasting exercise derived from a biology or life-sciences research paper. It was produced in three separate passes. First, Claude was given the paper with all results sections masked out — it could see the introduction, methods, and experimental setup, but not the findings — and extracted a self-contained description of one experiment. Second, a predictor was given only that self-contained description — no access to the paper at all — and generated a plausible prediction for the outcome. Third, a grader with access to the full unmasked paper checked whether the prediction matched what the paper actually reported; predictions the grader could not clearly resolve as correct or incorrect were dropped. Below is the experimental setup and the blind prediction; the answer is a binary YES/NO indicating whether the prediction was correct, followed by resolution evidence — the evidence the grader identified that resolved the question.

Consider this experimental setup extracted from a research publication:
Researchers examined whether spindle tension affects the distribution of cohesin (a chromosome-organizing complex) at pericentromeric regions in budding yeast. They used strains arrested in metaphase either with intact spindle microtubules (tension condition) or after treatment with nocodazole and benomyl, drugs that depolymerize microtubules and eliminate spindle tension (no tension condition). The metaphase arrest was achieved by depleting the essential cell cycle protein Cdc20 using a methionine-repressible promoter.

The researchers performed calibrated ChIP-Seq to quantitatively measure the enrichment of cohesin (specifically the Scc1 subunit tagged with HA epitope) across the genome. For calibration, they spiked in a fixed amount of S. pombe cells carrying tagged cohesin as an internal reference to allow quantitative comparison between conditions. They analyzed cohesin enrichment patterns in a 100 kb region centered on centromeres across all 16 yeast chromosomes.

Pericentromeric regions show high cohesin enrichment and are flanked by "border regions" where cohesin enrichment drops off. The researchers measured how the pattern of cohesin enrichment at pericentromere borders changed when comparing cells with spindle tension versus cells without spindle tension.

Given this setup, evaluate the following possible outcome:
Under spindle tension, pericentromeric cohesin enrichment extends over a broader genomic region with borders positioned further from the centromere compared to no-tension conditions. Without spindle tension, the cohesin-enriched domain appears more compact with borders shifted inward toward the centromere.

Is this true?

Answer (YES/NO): NO